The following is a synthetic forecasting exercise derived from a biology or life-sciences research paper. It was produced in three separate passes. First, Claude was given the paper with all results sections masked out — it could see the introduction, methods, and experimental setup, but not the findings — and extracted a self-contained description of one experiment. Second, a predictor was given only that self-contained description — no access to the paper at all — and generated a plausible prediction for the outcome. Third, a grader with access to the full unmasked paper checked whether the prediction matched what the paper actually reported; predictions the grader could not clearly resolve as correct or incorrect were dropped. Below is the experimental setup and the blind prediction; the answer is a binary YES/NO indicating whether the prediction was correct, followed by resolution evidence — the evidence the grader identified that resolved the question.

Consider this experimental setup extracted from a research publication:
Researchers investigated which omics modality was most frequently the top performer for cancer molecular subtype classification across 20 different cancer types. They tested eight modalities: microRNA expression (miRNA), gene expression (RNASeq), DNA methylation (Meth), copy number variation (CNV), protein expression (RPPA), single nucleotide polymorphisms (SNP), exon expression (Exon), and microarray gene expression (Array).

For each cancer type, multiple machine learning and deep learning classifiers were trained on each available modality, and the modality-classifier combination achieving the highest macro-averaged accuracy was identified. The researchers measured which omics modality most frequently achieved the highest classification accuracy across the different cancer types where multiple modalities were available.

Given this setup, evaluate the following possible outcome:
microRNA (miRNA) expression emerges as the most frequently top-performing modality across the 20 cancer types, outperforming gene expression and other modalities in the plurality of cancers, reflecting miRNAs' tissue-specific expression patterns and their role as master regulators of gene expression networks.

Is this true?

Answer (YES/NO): YES